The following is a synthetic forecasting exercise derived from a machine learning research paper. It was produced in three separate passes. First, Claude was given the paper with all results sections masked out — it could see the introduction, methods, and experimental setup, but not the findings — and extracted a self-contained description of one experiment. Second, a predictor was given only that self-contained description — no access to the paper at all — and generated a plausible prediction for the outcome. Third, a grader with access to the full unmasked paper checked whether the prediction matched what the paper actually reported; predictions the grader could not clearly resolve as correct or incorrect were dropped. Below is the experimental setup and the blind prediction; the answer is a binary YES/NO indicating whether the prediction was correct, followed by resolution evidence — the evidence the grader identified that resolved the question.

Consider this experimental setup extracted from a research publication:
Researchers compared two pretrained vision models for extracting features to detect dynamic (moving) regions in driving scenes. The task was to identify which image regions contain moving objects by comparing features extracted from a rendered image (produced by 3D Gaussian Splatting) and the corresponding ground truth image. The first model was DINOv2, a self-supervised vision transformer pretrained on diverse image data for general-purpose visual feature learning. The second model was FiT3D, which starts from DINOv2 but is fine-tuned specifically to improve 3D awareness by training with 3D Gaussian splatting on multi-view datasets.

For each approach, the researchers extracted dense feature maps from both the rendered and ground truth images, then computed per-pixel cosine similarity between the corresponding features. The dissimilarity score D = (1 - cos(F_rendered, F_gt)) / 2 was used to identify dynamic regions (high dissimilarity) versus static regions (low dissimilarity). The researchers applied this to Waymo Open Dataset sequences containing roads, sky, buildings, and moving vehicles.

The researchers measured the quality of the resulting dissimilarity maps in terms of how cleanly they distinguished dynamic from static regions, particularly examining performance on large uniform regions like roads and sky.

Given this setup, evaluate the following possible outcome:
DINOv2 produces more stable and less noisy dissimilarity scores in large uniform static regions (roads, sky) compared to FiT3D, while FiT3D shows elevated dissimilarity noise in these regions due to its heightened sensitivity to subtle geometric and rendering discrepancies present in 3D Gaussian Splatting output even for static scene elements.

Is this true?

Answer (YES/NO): NO